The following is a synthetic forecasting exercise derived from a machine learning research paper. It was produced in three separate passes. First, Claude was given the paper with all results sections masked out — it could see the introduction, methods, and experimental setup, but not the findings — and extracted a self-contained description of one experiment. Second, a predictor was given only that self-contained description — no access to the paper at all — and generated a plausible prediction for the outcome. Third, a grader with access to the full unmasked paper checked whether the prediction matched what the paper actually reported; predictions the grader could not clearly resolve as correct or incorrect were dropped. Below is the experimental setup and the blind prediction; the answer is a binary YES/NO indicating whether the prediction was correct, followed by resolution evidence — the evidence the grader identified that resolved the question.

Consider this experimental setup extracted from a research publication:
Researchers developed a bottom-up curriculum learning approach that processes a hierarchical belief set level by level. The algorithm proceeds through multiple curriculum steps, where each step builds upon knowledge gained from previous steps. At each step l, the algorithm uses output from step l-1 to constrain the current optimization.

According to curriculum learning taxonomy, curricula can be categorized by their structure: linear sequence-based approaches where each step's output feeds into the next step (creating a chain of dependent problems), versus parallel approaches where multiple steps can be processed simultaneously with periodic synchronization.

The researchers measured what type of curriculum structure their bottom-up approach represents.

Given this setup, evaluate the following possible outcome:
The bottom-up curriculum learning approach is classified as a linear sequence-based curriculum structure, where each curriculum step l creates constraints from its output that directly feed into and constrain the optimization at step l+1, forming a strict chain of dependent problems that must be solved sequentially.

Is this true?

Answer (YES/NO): YES